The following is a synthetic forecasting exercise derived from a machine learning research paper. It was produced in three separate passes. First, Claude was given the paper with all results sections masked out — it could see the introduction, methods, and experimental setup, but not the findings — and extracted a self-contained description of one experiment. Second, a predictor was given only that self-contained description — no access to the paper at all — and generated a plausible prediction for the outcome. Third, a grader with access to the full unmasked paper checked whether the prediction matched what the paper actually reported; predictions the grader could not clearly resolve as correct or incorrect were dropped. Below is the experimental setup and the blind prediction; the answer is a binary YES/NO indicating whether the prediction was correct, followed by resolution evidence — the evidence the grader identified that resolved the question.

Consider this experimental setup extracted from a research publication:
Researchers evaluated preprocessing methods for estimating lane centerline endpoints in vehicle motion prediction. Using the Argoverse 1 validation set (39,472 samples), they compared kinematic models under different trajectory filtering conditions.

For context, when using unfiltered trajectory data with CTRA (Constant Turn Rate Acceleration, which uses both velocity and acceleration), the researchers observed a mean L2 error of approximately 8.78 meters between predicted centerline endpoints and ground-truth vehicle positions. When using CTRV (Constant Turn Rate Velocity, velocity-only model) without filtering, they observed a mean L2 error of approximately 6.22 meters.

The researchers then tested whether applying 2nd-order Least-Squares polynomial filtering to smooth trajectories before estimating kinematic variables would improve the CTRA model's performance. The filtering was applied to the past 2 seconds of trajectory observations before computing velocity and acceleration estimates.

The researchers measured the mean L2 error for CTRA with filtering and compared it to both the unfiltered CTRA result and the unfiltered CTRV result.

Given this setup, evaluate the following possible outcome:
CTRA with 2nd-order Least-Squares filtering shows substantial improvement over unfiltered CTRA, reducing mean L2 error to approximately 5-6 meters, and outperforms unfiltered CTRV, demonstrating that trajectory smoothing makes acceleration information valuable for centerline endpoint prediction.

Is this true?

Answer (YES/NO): YES